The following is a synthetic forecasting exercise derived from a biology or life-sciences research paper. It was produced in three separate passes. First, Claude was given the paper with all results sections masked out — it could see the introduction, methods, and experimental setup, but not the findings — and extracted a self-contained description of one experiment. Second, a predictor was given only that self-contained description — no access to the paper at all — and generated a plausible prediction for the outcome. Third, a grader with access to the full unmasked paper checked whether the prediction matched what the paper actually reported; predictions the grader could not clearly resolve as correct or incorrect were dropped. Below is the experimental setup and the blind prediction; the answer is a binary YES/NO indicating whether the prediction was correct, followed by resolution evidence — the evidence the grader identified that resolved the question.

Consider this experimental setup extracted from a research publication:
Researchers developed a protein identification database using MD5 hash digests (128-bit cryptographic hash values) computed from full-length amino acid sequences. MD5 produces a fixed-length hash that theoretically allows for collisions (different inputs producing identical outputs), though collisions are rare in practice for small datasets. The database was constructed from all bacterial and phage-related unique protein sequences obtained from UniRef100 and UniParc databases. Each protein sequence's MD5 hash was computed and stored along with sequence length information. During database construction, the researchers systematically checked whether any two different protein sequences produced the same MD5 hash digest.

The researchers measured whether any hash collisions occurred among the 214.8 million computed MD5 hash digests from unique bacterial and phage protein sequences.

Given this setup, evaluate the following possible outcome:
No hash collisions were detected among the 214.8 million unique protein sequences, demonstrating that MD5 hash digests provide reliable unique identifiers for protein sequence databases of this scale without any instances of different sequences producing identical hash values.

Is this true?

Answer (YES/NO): YES